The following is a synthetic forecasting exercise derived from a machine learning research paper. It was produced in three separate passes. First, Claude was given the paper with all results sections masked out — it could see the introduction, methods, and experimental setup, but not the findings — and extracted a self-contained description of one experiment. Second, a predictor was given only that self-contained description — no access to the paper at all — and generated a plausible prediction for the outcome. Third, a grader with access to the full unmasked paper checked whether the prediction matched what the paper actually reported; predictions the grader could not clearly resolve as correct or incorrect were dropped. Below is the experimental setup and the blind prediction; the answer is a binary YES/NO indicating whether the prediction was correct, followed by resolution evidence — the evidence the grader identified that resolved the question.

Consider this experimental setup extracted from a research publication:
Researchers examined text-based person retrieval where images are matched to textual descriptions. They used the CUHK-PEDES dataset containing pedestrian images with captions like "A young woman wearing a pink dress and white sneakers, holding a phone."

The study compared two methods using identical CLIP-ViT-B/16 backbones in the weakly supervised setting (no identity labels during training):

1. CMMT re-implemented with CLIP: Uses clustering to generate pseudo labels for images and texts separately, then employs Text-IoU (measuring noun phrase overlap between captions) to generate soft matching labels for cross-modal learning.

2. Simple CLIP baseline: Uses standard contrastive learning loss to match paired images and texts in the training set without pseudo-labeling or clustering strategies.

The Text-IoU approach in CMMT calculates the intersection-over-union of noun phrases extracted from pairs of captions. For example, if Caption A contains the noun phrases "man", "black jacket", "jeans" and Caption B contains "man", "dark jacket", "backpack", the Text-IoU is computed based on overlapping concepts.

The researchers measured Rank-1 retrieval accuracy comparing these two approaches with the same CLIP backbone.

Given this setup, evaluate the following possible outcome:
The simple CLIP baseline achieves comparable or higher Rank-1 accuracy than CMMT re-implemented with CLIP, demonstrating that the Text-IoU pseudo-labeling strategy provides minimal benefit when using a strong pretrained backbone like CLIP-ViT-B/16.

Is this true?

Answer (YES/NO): NO